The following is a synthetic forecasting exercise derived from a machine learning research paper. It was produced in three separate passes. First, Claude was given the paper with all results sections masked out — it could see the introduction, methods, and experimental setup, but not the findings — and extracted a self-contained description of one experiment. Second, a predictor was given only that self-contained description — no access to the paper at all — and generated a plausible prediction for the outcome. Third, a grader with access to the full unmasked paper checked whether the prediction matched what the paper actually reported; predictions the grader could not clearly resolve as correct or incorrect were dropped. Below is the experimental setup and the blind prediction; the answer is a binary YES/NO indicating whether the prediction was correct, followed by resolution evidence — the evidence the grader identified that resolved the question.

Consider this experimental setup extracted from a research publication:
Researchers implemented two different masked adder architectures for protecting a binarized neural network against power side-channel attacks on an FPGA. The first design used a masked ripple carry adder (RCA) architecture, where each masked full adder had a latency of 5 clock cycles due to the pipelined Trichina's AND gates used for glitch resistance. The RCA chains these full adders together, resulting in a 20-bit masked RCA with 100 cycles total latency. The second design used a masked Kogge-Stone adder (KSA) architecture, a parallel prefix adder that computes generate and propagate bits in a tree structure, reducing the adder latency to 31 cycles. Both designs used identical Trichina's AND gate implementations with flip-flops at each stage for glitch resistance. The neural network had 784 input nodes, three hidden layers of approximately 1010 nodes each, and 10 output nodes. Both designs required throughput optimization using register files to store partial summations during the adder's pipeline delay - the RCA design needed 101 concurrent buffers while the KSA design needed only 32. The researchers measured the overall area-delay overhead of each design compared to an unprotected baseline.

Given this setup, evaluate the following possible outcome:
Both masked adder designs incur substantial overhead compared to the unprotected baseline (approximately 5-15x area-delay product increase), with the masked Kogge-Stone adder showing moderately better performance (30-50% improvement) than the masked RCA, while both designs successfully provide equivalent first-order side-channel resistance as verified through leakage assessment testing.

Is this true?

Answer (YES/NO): NO